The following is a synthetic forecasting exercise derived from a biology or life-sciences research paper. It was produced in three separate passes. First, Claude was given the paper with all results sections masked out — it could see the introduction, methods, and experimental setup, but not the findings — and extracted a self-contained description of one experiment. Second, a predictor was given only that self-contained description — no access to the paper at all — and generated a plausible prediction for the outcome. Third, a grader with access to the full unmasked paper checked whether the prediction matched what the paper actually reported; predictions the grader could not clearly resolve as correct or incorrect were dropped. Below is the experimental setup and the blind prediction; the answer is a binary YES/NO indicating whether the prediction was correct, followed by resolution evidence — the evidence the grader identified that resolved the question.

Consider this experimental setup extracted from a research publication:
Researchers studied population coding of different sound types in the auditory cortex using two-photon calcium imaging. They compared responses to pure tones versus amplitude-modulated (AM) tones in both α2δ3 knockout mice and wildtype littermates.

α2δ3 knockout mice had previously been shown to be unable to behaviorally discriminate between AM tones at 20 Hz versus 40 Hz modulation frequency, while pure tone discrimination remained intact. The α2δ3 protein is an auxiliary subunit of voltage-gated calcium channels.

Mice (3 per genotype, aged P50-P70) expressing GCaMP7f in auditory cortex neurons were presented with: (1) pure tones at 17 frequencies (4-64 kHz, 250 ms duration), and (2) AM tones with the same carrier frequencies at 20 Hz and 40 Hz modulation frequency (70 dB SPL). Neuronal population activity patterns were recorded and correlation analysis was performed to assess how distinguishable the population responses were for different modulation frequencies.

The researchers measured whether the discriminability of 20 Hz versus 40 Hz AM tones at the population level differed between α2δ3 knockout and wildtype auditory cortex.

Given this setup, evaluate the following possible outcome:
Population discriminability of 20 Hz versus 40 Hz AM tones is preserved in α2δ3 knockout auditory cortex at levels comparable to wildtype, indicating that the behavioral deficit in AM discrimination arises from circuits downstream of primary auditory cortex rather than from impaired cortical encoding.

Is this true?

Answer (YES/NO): NO